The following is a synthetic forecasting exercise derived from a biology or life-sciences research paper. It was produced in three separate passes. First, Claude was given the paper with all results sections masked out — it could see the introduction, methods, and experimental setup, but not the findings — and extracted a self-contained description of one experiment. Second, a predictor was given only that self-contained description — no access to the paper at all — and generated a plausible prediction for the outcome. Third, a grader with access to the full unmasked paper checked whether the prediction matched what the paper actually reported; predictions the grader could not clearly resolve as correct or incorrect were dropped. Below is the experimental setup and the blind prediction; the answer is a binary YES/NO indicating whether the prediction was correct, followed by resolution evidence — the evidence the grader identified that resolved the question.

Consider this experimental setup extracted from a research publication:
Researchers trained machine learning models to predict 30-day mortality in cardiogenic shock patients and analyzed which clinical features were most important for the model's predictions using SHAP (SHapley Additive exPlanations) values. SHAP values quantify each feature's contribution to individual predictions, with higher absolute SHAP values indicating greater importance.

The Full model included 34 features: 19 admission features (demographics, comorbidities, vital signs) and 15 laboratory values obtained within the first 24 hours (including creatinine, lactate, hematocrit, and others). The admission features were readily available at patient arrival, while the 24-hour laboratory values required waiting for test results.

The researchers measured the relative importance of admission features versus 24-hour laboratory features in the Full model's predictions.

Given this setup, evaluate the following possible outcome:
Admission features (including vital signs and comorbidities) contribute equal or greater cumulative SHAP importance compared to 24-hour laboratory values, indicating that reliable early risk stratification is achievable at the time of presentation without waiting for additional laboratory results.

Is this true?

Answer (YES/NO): NO